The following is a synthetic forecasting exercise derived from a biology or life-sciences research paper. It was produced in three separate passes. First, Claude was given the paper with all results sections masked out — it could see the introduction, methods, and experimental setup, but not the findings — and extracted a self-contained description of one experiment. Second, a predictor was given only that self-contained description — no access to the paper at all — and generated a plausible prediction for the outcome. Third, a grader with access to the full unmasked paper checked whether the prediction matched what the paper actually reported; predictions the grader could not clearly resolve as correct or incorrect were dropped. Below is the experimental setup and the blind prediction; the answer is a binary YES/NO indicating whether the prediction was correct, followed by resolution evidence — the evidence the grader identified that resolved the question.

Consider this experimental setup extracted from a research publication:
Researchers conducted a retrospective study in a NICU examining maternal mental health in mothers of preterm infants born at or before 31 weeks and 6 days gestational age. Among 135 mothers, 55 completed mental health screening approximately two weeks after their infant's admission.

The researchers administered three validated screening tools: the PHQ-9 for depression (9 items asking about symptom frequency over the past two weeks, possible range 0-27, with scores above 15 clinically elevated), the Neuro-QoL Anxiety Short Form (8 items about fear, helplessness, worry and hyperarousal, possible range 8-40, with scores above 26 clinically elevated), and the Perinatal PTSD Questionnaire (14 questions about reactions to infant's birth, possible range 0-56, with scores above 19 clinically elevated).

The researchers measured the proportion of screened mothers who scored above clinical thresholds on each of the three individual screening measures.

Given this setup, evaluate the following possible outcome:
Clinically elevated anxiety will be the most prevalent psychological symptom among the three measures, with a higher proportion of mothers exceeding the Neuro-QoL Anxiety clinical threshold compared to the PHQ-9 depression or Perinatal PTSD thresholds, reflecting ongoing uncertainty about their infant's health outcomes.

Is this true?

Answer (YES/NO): YES